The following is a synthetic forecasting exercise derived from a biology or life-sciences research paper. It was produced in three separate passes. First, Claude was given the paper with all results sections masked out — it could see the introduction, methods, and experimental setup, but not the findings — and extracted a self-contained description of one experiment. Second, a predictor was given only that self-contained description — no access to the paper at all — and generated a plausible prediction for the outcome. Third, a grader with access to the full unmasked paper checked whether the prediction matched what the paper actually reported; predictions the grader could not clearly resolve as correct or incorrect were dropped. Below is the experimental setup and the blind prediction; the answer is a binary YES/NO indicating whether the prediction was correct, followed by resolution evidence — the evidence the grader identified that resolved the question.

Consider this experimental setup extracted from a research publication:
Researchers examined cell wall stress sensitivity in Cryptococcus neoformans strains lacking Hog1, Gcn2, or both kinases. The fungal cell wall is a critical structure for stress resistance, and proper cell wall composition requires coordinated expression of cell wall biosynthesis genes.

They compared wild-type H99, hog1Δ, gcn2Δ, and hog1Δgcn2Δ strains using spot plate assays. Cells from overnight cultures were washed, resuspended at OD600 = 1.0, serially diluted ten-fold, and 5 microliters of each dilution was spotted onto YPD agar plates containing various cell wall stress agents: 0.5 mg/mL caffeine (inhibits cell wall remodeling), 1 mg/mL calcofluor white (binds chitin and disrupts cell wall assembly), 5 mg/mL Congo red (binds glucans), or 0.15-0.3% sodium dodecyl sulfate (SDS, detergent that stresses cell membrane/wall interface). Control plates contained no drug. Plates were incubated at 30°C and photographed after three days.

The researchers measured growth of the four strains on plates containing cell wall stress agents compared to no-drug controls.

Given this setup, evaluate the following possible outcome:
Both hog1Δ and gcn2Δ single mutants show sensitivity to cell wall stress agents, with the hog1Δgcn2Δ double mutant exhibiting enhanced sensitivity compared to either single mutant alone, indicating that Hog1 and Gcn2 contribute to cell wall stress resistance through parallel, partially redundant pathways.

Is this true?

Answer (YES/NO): NO